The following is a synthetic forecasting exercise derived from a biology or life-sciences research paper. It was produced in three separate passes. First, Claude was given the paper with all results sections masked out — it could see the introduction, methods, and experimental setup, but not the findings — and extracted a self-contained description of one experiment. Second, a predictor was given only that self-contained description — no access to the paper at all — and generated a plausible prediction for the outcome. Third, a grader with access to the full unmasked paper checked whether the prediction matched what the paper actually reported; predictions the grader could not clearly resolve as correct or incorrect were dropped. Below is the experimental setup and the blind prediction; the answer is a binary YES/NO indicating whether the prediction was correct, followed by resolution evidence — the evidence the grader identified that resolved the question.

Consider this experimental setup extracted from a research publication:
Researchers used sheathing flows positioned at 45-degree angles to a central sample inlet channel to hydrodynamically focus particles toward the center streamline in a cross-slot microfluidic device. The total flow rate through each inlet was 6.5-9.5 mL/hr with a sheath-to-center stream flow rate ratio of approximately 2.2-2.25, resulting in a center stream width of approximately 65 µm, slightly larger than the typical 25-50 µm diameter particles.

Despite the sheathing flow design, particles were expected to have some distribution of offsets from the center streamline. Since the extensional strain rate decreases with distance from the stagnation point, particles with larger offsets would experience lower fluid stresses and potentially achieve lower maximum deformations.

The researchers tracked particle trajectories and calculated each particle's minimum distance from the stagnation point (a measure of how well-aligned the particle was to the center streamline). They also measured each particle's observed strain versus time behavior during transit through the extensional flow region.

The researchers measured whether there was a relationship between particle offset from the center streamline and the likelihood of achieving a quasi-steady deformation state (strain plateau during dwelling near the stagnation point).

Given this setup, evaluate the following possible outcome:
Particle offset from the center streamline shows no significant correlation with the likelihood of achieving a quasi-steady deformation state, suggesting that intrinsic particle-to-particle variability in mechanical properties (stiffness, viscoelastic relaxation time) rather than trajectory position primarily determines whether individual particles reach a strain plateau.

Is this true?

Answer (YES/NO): NO